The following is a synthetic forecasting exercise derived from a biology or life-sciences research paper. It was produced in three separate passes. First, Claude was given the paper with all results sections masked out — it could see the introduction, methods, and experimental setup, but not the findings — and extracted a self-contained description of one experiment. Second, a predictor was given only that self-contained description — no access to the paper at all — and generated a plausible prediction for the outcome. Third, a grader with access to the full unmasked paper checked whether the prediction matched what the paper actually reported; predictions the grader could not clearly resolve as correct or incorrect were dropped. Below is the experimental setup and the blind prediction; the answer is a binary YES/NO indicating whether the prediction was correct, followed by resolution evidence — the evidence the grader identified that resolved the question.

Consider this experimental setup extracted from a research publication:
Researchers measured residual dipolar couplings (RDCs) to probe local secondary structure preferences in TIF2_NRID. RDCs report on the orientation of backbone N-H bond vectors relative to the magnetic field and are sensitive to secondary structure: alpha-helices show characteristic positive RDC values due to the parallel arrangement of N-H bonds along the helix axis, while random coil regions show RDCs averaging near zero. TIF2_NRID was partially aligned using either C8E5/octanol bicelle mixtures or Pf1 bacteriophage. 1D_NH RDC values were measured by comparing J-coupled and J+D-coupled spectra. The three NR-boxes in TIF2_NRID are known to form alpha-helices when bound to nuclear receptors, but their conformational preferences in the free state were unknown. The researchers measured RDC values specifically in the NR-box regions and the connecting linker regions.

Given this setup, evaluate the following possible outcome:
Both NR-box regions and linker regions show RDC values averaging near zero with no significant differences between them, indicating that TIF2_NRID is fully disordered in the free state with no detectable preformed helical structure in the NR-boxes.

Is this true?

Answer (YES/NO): NO